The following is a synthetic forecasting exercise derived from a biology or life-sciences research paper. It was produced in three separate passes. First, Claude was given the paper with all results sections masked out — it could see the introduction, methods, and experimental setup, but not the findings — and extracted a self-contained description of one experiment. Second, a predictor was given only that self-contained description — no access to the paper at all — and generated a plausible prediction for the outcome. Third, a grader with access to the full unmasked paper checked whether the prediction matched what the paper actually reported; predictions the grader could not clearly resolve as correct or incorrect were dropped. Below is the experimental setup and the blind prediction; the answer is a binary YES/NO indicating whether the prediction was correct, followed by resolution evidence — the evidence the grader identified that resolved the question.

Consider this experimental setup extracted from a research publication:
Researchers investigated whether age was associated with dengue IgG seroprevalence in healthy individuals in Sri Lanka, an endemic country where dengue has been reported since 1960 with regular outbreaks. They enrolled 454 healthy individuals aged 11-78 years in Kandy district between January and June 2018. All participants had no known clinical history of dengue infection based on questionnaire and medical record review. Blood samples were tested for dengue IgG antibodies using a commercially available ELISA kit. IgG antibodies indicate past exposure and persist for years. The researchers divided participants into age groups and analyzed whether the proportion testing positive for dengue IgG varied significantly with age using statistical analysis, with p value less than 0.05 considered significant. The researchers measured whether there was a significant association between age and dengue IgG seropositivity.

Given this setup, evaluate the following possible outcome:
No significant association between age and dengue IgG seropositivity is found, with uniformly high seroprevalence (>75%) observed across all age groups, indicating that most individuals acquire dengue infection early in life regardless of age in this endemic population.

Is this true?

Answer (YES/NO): NO